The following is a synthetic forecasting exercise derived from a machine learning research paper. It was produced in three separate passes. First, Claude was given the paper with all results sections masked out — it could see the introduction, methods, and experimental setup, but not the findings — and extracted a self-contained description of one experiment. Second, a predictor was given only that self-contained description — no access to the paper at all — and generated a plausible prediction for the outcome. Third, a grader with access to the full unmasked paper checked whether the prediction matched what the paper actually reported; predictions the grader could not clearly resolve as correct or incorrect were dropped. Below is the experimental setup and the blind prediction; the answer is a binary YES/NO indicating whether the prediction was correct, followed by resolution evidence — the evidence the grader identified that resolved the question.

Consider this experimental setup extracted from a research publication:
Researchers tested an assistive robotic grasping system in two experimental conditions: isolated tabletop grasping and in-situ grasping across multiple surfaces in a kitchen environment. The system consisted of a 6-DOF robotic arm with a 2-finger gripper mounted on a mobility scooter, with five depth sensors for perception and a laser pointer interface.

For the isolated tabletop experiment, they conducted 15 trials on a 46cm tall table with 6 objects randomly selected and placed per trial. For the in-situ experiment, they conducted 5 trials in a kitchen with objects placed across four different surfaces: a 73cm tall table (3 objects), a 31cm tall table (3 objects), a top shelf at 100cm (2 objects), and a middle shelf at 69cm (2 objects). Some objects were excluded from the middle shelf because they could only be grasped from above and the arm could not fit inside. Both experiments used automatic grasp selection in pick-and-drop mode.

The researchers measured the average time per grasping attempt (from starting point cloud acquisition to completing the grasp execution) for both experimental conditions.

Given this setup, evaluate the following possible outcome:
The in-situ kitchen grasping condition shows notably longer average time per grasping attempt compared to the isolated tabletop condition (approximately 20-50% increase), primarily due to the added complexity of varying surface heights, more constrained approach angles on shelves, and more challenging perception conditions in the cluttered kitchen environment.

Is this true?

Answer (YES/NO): NO